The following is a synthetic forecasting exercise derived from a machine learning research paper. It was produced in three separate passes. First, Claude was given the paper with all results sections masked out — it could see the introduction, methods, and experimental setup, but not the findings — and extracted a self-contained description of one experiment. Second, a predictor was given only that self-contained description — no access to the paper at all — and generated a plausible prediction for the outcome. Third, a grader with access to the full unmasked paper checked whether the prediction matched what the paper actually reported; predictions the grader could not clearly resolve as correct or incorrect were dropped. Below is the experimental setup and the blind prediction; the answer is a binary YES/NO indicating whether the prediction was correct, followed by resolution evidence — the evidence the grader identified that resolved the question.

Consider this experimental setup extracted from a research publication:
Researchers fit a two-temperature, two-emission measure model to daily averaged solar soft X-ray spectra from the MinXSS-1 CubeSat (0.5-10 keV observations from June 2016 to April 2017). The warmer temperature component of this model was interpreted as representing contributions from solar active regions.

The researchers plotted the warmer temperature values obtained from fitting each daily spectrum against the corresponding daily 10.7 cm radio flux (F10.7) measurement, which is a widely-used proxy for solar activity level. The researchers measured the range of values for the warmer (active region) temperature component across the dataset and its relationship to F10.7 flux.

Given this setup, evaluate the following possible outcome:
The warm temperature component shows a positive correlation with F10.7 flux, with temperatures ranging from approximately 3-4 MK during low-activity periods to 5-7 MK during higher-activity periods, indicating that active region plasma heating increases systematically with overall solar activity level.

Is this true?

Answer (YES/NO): NO